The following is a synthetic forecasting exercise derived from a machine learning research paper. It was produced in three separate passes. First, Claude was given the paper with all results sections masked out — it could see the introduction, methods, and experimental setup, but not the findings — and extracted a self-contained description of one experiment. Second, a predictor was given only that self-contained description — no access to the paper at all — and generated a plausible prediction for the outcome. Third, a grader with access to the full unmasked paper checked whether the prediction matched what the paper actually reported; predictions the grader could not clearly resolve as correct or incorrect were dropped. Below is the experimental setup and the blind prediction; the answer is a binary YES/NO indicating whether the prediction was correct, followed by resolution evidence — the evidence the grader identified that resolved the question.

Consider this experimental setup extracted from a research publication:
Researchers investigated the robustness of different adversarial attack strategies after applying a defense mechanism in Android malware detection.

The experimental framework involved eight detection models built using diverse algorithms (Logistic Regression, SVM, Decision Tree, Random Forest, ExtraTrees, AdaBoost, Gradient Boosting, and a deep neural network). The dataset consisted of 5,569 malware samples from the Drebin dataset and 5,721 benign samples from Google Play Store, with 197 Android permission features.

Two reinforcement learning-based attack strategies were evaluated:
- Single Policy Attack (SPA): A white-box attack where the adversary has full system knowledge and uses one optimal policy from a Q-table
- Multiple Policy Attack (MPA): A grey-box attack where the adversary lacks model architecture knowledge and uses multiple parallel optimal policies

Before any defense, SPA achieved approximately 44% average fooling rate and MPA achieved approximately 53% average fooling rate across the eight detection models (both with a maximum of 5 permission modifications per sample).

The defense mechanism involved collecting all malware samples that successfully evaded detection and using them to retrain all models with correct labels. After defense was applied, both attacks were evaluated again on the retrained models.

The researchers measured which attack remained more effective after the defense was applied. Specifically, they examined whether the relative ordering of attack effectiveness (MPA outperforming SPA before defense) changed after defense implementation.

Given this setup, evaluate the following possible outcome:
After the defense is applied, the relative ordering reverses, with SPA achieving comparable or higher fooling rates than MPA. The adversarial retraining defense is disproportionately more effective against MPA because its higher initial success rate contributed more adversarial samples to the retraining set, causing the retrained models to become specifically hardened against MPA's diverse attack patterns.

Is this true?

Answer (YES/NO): NO